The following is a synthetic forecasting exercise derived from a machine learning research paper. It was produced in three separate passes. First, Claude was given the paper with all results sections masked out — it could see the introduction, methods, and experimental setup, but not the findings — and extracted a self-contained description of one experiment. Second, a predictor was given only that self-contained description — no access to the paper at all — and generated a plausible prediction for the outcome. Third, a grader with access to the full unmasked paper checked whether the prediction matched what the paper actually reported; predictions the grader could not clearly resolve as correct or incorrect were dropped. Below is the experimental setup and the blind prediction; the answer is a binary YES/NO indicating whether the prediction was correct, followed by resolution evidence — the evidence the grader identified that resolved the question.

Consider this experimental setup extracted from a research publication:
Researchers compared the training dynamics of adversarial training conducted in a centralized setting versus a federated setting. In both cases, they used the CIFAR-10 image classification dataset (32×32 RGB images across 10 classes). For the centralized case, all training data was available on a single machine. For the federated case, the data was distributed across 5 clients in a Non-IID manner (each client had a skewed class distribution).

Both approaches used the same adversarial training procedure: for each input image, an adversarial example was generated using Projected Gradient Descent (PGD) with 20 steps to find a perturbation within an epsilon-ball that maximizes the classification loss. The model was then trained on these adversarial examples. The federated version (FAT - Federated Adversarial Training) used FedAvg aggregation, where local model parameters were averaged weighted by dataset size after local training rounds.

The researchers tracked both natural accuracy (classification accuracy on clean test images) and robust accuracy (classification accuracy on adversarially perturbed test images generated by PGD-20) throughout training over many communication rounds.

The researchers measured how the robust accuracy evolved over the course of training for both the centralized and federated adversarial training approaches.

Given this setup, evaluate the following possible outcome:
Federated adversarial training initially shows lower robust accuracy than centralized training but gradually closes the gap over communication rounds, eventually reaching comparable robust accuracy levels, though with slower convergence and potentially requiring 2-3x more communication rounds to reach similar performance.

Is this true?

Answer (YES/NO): NO